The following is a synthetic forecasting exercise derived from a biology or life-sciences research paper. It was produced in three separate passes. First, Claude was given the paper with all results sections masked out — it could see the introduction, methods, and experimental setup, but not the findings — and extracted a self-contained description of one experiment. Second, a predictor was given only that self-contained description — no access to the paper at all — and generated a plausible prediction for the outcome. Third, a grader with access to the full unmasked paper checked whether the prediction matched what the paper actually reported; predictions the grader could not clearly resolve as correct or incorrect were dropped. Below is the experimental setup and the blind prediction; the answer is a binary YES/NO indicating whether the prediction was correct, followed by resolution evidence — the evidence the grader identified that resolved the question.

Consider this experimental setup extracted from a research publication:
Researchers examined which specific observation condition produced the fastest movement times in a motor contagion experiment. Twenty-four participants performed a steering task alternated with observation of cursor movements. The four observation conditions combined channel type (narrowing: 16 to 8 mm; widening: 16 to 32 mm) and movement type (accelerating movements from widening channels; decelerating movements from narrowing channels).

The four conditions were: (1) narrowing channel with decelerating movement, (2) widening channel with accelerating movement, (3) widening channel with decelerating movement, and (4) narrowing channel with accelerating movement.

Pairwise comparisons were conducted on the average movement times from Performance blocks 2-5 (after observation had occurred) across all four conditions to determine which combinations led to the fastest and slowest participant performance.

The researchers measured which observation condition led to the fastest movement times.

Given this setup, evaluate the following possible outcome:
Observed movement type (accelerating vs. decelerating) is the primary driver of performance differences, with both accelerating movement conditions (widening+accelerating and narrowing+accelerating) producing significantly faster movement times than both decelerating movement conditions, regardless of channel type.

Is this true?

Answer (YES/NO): NO